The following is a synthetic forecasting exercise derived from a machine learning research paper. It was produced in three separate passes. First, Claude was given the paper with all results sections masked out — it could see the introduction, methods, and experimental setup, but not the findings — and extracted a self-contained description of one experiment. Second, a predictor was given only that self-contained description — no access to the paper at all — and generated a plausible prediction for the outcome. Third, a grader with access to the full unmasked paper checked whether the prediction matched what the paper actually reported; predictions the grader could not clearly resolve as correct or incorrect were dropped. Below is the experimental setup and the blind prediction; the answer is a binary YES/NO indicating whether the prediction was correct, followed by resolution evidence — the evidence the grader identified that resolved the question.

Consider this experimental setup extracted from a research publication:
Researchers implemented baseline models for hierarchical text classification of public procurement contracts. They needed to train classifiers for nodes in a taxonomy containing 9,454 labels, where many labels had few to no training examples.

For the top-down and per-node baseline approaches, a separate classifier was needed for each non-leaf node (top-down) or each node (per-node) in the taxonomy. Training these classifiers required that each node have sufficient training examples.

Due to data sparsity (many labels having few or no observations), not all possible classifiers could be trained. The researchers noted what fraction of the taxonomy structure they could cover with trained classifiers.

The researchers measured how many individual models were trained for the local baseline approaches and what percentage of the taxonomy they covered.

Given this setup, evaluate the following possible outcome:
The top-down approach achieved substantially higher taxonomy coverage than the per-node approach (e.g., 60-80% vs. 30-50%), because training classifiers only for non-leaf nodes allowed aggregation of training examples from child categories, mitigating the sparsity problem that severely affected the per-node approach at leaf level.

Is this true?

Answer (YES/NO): NO